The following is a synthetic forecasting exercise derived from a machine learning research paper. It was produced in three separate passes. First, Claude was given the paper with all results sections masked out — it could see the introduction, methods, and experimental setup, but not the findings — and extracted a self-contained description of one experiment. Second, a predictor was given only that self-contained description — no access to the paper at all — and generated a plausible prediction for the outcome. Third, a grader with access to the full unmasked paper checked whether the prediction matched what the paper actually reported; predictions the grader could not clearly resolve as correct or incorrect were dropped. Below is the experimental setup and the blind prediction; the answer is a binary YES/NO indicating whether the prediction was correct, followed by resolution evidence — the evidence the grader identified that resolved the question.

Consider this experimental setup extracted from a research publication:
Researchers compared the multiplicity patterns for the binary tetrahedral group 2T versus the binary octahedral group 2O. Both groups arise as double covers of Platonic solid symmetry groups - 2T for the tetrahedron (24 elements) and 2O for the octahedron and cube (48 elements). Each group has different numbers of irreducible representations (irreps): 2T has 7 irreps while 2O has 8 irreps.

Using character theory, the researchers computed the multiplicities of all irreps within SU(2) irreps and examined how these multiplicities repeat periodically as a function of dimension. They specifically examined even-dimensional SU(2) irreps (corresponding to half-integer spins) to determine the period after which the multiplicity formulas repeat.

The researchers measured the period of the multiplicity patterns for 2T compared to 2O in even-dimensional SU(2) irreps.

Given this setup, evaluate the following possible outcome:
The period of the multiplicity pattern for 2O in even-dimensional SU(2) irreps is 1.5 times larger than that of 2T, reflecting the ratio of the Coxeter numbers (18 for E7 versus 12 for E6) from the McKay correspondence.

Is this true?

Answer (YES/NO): NO